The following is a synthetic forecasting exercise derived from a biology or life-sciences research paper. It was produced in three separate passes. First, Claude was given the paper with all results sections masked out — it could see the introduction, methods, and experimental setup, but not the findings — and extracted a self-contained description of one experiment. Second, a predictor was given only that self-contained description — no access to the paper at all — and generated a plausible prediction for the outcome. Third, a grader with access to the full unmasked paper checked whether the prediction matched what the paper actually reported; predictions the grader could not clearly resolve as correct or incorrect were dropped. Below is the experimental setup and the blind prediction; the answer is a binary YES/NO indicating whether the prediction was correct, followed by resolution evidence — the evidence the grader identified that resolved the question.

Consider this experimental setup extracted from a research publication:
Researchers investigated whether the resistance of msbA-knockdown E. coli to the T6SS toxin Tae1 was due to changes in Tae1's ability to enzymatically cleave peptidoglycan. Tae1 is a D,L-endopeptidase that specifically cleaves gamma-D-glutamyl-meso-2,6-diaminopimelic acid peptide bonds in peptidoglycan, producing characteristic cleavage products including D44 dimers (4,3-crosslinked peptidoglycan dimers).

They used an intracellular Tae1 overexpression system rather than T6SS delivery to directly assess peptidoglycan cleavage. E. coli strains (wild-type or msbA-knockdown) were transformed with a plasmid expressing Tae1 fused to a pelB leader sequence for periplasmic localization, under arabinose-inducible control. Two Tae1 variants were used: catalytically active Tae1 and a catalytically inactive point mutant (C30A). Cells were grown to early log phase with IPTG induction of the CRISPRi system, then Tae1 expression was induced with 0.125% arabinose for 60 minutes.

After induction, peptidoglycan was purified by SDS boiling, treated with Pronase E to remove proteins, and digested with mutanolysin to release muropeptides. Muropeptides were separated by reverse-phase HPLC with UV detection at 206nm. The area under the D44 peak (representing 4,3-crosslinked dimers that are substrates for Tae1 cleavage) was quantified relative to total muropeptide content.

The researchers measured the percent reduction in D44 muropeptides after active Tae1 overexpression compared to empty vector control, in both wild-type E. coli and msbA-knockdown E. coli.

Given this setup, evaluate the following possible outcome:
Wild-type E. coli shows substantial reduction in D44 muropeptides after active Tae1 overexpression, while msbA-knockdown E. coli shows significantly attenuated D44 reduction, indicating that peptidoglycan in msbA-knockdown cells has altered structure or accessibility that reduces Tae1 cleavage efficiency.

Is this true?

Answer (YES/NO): NO